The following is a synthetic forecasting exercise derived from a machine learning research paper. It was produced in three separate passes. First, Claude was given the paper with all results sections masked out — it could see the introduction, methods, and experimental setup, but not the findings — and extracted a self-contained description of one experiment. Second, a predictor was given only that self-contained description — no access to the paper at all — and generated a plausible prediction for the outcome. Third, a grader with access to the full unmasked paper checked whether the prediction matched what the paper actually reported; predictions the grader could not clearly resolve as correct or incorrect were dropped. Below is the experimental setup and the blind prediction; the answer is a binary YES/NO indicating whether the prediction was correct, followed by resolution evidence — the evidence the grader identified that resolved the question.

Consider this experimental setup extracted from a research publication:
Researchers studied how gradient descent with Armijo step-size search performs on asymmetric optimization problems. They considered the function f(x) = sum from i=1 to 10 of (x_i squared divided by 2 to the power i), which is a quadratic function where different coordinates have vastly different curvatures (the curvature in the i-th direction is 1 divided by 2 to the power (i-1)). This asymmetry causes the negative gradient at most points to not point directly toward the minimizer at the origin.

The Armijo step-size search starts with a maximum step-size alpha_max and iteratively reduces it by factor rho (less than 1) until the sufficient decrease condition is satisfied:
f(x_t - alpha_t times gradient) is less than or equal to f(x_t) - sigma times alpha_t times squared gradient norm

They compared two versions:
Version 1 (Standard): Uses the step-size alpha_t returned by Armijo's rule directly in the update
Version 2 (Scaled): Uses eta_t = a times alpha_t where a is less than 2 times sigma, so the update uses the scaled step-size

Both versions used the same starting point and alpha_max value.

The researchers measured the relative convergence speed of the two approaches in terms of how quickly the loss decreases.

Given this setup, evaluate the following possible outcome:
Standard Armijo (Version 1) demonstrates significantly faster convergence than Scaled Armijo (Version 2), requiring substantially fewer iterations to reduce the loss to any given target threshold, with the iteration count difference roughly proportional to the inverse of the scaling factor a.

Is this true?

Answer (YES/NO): NO